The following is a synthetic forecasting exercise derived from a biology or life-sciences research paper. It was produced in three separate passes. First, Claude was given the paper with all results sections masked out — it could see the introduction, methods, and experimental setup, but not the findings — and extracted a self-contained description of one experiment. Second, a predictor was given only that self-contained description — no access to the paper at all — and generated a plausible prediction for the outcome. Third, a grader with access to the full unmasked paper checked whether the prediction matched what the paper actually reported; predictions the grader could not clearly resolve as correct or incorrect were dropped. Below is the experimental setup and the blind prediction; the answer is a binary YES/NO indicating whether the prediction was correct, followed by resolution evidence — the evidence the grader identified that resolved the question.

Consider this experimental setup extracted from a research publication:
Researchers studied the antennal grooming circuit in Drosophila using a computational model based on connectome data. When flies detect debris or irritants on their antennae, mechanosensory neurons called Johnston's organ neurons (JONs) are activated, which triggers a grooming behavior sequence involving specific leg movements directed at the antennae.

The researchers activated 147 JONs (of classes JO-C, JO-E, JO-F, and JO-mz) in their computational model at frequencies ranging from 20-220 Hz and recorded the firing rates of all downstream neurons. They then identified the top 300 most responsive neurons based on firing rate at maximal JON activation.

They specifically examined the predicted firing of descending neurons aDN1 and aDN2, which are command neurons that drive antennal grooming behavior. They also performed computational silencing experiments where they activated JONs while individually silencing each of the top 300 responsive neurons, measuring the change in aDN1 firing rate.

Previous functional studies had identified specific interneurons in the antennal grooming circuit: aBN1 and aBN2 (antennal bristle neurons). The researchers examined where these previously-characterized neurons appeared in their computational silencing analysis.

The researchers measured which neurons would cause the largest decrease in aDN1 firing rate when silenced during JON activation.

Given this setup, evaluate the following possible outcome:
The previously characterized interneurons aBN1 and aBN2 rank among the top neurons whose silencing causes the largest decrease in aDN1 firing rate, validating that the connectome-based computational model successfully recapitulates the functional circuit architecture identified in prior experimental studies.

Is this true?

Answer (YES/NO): YES